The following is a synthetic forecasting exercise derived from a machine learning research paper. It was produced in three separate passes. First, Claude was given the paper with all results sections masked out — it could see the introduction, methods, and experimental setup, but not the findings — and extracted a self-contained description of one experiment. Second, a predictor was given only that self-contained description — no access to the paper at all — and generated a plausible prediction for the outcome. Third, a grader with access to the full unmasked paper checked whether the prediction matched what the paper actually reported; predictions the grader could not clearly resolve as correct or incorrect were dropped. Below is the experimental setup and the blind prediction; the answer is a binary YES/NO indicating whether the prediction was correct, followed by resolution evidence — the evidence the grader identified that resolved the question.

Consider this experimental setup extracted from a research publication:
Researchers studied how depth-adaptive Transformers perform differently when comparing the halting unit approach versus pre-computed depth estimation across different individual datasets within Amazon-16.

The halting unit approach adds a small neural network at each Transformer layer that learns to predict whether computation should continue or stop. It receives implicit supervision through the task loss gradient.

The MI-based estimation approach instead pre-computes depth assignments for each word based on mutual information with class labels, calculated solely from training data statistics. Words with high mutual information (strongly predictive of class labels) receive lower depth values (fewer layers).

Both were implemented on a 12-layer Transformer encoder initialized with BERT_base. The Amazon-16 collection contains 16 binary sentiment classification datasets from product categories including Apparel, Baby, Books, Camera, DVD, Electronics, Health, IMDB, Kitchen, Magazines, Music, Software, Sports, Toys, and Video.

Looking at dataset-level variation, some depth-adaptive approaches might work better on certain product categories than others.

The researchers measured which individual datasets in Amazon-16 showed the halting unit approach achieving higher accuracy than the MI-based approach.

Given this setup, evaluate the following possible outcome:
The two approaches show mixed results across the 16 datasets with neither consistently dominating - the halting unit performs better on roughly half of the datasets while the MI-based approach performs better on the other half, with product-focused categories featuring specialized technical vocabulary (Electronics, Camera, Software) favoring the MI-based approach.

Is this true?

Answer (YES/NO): NO